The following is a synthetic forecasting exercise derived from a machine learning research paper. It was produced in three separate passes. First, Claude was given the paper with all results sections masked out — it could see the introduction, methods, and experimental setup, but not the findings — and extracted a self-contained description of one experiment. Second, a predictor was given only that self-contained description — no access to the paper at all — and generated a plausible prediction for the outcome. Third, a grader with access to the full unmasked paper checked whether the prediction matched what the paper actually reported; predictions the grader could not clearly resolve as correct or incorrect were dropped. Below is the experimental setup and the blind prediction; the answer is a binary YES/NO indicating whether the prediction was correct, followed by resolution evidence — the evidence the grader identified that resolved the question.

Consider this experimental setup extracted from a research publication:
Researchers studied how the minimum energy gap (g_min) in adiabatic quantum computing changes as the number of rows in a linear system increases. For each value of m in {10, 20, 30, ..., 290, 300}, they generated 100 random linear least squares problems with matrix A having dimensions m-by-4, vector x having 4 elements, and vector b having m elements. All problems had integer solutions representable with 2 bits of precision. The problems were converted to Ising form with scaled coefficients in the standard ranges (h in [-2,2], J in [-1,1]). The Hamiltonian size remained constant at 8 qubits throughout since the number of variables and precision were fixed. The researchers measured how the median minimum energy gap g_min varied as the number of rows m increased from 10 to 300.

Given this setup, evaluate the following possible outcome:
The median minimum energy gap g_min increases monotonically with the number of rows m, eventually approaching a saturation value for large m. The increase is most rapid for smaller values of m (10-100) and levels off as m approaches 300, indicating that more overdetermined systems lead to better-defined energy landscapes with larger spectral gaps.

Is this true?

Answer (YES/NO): YES